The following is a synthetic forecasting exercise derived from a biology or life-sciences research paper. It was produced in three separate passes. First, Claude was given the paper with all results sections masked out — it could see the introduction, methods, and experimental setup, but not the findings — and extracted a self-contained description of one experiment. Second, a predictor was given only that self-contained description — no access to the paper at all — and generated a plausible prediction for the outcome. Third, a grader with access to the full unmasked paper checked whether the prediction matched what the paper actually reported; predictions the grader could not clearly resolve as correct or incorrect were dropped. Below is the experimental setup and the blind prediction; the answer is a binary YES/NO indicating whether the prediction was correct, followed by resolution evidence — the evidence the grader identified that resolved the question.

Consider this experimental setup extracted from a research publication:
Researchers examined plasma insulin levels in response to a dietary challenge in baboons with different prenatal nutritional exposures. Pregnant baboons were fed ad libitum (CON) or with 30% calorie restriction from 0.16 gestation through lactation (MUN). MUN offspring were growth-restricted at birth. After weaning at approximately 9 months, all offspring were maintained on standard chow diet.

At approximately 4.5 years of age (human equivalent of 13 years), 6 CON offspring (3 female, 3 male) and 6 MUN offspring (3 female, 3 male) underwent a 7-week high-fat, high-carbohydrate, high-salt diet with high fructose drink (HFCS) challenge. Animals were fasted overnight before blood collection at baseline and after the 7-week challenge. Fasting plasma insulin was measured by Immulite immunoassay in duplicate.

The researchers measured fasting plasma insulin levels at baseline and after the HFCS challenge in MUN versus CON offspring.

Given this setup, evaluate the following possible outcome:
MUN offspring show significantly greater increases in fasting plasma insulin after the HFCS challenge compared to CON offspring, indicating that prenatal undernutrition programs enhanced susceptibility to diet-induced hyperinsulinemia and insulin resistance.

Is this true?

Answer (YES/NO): NO